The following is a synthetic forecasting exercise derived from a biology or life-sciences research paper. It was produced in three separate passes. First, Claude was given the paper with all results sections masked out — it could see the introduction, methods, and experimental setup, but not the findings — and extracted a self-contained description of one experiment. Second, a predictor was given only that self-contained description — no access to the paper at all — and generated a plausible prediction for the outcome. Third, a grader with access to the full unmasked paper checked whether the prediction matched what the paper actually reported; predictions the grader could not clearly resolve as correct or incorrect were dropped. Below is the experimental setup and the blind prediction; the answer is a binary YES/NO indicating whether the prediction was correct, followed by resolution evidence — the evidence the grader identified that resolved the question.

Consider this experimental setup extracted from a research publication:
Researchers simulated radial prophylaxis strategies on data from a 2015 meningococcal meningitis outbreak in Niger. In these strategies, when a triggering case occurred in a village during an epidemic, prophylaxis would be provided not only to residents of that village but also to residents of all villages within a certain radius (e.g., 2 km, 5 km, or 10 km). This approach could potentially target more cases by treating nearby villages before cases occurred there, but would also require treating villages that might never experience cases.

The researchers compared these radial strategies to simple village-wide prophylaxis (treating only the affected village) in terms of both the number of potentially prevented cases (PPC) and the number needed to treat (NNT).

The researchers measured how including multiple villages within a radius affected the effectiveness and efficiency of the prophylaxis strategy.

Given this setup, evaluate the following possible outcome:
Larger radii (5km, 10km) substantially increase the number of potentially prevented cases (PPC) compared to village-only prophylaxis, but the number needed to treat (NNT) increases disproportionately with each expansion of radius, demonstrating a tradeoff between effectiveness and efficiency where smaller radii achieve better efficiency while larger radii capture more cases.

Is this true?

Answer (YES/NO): NO